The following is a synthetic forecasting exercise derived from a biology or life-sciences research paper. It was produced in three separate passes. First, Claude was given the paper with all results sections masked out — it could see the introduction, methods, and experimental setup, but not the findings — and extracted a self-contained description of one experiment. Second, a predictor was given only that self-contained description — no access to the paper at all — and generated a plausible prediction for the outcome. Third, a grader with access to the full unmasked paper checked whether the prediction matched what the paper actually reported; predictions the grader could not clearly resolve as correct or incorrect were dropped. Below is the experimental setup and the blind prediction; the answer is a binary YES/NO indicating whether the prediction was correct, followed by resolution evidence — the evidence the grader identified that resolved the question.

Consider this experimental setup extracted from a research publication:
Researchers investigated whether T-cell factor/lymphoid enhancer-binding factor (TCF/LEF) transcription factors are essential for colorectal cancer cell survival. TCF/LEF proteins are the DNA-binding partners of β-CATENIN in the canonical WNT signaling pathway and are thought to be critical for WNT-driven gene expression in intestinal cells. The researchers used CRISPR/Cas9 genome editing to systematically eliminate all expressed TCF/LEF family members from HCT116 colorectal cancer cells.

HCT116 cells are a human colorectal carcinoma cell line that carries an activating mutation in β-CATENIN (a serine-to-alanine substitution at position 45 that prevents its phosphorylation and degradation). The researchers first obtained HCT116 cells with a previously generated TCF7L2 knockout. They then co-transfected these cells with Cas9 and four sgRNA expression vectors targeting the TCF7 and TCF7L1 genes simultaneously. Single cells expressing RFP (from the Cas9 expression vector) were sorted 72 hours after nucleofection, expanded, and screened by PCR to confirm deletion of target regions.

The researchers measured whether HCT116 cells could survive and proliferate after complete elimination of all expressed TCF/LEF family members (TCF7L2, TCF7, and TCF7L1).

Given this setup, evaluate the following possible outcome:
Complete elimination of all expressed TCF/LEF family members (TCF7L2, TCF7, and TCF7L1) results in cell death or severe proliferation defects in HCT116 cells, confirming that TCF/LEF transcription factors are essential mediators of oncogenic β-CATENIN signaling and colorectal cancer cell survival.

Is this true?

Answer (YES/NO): NO